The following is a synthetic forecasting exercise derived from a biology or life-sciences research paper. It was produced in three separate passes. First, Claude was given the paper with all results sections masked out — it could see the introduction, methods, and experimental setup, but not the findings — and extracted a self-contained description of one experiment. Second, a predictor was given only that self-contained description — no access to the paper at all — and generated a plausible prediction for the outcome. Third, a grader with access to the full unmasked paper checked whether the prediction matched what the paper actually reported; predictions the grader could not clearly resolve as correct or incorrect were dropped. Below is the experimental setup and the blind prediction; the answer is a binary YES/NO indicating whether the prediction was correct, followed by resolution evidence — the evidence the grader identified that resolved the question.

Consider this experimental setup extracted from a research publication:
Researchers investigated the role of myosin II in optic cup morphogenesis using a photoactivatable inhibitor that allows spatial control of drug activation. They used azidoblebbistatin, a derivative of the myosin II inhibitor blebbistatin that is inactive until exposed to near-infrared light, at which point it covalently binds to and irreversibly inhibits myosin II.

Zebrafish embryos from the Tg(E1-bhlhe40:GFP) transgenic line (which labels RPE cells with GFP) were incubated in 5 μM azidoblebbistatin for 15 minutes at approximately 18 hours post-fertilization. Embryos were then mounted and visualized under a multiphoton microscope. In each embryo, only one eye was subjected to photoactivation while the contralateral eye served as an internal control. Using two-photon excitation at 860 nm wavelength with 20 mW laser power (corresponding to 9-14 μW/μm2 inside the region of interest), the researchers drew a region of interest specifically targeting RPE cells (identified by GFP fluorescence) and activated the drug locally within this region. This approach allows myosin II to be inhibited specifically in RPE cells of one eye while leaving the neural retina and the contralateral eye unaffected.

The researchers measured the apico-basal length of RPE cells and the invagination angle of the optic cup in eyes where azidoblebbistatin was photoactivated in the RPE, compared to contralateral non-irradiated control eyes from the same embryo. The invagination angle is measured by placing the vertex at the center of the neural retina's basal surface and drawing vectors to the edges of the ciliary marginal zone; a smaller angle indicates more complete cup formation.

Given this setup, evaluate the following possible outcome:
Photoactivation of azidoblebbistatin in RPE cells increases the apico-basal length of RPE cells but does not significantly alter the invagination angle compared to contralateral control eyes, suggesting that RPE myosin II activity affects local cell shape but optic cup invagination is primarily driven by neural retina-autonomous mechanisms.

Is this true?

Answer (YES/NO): NO